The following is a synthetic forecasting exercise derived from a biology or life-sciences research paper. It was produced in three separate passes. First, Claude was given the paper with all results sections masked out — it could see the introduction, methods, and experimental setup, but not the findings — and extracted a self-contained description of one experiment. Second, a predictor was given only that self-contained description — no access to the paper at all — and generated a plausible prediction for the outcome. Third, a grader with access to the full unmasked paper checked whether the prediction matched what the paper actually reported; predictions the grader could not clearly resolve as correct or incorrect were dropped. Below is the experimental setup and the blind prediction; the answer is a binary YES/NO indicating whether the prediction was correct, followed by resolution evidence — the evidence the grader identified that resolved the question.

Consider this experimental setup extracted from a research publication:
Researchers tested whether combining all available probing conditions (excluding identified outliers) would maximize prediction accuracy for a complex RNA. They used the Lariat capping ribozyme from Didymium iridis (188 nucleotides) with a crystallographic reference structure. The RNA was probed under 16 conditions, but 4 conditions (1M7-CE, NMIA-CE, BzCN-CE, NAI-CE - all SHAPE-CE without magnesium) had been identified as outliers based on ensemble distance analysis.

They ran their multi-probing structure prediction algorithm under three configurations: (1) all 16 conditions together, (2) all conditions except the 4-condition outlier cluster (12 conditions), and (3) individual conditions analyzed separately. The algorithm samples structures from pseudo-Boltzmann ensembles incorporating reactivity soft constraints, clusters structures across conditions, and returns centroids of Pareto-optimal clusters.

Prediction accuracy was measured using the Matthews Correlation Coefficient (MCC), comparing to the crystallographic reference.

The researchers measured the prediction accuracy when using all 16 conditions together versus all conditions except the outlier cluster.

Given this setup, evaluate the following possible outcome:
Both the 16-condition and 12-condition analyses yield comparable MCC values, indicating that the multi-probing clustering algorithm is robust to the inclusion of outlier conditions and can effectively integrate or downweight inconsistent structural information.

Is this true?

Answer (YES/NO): NO